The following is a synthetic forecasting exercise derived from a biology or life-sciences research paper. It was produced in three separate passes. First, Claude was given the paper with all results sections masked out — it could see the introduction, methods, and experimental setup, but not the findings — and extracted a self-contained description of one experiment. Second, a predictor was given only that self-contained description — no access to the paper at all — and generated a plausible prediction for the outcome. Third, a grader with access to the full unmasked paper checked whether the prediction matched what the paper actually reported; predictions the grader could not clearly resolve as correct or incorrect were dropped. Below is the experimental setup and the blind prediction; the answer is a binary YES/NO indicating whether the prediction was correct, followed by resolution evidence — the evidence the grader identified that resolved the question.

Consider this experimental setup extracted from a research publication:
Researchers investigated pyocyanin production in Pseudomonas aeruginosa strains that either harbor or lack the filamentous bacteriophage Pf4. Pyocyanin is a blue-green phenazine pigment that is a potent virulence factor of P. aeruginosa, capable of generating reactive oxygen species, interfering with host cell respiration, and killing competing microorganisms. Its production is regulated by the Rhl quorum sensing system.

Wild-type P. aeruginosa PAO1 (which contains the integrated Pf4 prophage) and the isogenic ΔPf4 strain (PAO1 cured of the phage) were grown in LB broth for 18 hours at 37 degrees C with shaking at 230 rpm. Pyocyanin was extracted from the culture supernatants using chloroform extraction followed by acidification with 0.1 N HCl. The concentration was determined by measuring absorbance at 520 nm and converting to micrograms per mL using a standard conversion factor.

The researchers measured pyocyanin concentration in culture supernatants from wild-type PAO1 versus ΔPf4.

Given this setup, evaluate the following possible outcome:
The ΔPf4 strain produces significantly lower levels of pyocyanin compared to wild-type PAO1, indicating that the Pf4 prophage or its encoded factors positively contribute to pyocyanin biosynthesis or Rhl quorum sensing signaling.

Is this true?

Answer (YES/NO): NO